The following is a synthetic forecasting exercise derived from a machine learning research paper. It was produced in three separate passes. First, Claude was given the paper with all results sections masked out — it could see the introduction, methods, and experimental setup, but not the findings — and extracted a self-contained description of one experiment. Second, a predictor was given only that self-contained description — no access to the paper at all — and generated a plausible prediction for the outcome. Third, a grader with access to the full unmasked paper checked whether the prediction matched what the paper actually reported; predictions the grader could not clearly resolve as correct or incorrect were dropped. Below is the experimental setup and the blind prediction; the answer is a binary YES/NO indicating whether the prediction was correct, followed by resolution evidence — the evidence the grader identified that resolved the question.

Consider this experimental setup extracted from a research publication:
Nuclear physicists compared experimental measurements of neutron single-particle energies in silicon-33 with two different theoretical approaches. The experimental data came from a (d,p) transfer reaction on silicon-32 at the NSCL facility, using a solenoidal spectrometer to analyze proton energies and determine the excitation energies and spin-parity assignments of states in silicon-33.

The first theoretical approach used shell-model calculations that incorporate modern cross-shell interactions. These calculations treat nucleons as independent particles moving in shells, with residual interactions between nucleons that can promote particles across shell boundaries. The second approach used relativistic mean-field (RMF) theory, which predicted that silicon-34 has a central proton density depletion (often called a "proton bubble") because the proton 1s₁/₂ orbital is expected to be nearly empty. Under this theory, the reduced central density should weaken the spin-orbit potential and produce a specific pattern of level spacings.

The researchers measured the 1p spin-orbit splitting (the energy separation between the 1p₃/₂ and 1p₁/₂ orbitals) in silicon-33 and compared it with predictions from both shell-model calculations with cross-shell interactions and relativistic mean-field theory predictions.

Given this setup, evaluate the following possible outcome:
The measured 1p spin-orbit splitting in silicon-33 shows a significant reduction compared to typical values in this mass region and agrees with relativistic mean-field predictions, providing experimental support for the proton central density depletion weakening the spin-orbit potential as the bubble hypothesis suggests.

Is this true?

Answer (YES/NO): NO